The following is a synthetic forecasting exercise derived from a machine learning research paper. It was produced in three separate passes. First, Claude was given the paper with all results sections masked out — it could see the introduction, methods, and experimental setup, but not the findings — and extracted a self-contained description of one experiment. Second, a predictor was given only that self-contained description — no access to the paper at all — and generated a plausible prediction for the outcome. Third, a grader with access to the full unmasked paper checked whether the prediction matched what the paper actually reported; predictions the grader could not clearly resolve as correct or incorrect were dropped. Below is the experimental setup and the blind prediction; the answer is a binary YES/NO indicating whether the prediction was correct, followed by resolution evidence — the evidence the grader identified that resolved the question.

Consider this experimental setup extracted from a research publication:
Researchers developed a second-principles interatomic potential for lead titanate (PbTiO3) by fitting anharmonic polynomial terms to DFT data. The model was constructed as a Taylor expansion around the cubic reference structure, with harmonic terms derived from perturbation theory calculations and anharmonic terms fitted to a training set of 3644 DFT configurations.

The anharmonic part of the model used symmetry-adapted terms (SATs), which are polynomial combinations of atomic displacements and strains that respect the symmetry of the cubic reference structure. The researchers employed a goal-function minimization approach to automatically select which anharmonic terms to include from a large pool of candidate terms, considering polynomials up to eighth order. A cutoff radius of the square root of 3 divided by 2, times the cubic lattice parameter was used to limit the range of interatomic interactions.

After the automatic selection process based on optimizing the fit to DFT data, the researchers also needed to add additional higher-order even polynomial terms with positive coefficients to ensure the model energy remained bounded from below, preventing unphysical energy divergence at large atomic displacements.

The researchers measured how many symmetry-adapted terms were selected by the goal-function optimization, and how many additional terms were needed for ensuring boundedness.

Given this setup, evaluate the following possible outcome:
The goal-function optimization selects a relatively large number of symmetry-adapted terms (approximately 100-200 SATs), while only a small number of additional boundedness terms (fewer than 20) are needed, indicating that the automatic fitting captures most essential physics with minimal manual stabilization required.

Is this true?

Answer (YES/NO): NO